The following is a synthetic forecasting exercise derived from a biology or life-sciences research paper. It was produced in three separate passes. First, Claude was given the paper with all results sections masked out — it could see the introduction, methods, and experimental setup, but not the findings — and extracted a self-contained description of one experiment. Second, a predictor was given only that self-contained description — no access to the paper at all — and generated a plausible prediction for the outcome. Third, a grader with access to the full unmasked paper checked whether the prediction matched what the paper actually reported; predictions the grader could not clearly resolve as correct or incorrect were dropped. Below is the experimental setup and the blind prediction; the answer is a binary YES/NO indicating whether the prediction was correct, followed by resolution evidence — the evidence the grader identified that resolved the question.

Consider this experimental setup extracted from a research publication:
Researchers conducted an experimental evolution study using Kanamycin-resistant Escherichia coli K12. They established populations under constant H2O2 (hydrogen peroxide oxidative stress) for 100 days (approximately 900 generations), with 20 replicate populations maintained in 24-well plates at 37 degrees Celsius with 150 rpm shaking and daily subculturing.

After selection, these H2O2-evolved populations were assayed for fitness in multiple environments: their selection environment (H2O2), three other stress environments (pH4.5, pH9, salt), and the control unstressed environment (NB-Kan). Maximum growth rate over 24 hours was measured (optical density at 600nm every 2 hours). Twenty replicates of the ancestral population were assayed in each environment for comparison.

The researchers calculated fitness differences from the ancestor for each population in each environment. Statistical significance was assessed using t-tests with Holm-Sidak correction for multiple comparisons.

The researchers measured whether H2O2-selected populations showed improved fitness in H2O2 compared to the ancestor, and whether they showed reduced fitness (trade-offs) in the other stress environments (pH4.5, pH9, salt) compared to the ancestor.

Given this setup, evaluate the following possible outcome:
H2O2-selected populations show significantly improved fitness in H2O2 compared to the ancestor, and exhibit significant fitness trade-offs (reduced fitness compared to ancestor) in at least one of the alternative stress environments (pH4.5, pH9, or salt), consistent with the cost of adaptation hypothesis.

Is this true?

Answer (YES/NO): YES